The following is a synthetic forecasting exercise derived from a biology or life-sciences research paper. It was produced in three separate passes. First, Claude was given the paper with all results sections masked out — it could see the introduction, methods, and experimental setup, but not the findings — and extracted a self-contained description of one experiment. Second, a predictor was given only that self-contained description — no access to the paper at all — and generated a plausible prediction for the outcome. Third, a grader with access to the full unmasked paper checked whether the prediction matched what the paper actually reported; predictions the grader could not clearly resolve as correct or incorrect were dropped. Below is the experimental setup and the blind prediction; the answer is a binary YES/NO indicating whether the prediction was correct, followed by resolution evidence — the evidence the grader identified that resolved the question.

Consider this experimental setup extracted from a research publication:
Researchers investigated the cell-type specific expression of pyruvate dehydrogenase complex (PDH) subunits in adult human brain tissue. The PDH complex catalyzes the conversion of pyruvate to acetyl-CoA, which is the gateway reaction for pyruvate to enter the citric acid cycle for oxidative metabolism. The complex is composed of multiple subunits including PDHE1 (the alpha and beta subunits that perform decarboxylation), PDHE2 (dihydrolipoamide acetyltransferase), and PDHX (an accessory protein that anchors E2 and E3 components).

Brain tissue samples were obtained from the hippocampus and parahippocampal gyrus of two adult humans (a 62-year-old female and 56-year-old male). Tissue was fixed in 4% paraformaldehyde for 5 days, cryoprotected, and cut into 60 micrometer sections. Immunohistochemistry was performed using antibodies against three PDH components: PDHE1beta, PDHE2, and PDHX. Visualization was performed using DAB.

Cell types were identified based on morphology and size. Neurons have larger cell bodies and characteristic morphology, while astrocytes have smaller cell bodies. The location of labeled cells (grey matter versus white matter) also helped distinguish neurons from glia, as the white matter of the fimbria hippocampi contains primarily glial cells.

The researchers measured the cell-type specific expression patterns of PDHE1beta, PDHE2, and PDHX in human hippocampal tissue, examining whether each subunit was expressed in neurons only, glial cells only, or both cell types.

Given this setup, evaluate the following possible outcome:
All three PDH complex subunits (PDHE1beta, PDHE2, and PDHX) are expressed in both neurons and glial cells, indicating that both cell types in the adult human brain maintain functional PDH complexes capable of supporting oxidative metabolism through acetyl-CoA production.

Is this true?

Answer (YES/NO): NO